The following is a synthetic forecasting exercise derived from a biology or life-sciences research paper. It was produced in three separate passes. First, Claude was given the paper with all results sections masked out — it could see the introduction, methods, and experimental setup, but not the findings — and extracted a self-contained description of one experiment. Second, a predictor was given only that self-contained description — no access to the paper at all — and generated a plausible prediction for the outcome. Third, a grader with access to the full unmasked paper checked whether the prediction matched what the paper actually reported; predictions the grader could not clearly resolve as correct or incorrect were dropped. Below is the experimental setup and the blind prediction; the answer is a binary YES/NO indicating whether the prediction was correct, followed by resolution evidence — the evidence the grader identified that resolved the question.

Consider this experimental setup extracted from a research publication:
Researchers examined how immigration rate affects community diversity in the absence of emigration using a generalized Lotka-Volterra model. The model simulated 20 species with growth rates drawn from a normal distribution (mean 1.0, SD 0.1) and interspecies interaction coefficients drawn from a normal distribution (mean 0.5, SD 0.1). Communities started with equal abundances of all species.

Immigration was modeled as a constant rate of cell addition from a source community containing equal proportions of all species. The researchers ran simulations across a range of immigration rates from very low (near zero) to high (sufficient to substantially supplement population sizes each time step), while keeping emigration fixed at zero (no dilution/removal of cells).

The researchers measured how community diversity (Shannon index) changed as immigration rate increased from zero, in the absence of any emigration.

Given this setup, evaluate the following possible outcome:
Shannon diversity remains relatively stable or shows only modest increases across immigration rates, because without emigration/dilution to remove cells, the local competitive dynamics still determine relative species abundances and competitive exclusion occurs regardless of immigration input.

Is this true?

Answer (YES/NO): NO